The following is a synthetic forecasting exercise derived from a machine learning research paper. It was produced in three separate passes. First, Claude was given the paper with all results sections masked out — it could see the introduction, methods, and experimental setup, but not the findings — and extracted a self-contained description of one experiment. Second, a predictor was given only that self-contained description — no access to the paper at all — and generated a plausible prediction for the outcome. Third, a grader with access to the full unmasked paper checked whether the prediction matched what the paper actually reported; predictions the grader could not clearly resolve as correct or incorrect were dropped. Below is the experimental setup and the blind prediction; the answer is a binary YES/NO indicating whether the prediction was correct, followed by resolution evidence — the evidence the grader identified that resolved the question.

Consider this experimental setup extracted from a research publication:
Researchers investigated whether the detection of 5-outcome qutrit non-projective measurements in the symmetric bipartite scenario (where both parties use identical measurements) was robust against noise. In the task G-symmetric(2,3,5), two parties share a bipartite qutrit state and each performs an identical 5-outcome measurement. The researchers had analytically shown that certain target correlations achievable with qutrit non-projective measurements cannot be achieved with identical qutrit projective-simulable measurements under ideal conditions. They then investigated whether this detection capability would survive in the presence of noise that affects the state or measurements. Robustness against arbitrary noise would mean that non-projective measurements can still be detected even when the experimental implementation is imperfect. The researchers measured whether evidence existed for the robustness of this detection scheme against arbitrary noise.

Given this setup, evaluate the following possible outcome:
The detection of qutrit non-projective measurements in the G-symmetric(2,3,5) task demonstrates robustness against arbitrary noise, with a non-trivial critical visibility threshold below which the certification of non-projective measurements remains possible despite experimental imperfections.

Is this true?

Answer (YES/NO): NO